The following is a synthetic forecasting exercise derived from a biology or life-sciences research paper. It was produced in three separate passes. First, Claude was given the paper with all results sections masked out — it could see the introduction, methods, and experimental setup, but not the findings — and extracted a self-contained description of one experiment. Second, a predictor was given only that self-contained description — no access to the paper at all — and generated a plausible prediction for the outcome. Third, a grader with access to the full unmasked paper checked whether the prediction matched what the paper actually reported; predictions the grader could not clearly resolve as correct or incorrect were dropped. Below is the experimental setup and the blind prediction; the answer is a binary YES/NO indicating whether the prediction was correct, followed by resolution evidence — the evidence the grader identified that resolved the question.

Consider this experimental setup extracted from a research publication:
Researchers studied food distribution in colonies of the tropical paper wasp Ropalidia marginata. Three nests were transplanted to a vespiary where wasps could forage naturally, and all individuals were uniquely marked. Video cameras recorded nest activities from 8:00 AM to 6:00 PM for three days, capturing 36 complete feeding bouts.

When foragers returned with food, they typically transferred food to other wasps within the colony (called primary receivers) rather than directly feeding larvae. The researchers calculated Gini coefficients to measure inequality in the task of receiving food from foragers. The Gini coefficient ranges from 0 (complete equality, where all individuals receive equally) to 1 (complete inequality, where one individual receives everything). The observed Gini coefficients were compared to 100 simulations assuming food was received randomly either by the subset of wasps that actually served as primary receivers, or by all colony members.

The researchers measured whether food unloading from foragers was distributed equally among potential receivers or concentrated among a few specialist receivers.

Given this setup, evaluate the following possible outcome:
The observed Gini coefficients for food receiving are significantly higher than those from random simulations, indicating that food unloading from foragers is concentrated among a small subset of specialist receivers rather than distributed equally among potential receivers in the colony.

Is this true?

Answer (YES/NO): YES